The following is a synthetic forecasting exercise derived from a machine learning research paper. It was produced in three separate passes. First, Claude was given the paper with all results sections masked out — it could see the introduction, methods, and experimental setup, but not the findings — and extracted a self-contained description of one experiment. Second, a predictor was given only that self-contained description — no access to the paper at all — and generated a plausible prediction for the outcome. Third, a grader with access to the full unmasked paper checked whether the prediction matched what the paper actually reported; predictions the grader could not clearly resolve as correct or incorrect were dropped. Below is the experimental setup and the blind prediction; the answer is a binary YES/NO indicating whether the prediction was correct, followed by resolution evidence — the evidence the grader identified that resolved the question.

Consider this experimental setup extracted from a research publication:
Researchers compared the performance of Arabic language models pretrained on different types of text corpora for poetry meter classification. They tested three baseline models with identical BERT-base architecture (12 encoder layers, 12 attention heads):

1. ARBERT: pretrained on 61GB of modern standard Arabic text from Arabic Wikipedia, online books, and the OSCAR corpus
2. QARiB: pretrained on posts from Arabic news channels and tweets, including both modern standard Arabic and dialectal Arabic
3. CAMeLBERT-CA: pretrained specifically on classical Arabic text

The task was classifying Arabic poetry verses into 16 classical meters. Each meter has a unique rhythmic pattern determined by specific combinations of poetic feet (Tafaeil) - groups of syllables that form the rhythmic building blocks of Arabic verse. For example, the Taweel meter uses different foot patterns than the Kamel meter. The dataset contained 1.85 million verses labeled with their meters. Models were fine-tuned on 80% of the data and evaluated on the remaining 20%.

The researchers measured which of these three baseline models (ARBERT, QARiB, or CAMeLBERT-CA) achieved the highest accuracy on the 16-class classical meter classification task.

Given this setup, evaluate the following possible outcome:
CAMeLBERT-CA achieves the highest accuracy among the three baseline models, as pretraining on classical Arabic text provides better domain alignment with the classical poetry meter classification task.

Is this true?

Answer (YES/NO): YES